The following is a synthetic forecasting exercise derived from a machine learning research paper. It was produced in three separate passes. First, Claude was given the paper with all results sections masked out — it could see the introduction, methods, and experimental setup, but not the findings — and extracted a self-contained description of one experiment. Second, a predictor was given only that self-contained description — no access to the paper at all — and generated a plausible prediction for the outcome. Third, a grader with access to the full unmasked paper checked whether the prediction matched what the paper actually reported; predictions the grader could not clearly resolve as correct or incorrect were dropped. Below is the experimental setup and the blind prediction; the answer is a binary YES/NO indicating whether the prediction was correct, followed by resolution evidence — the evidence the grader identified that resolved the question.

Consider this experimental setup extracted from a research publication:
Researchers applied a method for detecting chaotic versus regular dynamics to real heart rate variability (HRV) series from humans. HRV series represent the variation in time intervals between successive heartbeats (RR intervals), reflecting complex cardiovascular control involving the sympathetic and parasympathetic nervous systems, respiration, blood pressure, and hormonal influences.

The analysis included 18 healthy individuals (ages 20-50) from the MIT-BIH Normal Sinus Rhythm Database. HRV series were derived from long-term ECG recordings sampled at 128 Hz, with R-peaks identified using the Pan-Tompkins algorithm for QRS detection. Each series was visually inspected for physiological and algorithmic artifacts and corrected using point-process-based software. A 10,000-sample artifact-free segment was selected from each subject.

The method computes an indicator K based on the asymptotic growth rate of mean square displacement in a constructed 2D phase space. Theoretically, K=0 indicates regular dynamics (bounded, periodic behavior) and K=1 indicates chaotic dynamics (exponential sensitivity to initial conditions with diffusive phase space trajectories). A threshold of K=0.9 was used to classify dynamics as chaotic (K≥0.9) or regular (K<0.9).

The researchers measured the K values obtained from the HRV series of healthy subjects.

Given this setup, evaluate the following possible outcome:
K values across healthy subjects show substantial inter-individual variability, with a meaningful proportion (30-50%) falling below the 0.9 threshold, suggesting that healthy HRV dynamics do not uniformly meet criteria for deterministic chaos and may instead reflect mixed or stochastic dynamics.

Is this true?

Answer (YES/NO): NO